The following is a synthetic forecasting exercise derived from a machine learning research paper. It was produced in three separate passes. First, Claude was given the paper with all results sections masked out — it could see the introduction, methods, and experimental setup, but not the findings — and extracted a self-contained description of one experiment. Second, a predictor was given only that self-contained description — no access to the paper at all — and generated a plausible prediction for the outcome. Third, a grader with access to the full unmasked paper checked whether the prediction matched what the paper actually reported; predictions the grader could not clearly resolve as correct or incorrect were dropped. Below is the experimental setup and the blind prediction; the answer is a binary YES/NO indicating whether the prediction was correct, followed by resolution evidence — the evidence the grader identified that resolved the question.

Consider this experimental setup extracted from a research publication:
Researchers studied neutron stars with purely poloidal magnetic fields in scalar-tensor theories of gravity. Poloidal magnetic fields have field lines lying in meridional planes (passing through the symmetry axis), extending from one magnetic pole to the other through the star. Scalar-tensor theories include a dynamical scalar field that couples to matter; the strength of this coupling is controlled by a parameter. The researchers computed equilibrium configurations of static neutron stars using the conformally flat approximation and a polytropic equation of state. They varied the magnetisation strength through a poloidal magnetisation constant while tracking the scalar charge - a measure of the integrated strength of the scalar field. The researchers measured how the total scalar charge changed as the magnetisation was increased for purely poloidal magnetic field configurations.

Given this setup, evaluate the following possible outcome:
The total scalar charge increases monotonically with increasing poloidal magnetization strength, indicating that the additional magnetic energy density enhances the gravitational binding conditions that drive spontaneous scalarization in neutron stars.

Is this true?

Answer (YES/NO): YES